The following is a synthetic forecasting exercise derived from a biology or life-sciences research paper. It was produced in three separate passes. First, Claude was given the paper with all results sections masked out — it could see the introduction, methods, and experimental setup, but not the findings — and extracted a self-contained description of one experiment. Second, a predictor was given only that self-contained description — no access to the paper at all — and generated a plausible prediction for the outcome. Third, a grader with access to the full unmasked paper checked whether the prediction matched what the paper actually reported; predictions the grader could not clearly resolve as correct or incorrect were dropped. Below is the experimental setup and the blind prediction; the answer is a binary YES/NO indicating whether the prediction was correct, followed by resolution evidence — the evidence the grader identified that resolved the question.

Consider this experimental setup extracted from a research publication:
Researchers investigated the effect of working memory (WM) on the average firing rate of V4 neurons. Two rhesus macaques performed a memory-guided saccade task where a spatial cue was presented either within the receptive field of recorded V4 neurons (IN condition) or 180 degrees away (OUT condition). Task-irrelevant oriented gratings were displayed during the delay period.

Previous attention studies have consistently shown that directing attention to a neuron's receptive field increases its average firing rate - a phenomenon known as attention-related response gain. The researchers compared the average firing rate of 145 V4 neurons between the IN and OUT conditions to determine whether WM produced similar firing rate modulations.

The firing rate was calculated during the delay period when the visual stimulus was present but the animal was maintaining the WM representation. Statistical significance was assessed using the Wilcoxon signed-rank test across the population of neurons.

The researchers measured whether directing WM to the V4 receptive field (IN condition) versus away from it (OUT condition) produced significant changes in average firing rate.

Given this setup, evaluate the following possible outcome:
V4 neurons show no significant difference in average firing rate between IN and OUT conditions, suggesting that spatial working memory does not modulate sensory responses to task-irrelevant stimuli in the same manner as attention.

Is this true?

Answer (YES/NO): YES